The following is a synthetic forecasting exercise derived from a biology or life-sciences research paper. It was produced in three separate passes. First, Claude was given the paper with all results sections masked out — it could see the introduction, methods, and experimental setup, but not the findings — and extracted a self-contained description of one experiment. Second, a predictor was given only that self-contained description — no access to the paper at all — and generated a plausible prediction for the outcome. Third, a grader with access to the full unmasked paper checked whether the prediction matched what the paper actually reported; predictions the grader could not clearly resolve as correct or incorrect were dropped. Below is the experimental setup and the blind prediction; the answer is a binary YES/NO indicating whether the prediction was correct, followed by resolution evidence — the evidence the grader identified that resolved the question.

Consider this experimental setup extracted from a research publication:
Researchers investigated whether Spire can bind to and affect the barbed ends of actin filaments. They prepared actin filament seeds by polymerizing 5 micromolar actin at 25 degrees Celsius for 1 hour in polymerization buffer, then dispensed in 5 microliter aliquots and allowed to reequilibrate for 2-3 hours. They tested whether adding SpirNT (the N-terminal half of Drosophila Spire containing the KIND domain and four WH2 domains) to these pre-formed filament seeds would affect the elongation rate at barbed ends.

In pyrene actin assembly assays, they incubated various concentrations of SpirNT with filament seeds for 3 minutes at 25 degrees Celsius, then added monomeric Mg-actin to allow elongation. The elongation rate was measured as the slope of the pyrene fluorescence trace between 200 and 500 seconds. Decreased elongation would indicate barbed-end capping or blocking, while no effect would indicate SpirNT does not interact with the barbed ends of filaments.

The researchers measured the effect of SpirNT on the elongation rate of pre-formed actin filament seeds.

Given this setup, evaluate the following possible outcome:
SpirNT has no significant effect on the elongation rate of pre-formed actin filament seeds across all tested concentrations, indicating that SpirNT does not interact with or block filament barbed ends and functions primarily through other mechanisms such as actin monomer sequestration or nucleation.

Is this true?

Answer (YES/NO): NO